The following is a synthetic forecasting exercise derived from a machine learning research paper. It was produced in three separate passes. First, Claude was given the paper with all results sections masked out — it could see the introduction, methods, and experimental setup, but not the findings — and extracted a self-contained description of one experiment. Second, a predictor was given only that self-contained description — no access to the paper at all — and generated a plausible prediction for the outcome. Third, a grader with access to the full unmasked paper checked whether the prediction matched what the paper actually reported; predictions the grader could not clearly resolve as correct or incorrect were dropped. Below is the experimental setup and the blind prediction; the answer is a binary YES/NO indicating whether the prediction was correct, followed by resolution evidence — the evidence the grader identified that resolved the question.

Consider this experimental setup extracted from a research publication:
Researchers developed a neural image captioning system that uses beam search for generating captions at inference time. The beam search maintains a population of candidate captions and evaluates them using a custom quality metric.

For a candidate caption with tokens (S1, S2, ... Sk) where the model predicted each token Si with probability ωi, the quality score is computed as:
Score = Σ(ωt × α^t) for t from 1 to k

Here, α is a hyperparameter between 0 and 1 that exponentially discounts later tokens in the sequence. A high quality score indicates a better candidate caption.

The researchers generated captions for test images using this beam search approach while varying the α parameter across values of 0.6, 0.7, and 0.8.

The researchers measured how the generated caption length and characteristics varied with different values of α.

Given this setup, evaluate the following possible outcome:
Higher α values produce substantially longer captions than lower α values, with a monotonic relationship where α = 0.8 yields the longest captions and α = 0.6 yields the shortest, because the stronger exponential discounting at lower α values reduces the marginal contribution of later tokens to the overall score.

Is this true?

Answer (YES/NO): YES